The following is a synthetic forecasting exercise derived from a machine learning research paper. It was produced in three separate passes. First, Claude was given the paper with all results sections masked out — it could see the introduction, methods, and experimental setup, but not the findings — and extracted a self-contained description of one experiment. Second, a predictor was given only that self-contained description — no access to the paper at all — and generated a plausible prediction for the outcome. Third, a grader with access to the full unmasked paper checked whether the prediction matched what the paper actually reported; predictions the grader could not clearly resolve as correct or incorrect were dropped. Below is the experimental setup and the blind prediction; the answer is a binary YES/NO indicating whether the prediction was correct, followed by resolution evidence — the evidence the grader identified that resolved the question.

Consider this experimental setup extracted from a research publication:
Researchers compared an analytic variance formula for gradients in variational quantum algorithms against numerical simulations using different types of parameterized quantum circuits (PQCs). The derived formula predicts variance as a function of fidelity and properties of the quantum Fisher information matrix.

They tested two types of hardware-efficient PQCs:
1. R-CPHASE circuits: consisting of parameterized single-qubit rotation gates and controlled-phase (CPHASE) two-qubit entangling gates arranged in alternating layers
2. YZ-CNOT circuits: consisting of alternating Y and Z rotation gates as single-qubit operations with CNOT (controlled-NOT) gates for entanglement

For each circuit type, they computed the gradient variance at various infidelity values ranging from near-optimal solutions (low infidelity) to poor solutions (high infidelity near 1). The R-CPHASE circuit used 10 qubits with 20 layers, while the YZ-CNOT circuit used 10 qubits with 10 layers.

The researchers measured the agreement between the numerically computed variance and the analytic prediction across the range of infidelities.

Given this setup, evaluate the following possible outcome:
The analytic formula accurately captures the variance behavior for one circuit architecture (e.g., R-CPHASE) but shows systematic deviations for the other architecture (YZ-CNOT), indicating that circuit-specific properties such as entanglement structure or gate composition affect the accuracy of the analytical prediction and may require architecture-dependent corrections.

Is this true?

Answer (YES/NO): NO